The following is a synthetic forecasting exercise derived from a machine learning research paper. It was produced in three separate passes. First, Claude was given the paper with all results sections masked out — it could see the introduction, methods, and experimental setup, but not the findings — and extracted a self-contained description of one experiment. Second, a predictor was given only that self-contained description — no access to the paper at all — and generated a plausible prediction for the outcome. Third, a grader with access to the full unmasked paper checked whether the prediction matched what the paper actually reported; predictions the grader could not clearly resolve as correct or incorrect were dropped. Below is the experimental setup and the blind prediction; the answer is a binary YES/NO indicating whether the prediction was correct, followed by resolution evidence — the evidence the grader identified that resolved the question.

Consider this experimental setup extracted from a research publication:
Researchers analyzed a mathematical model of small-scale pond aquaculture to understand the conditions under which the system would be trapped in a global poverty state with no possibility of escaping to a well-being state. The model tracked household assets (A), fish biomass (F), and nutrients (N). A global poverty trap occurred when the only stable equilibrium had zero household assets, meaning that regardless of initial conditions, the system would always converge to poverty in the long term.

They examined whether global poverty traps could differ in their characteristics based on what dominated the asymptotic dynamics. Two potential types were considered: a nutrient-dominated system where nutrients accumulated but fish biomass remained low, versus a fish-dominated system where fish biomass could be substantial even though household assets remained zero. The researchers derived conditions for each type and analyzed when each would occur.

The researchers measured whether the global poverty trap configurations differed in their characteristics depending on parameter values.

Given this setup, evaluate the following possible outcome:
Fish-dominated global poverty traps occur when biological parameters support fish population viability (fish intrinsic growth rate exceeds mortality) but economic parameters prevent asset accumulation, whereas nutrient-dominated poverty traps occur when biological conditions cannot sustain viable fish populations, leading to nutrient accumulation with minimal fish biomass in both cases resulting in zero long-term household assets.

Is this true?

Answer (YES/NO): NO